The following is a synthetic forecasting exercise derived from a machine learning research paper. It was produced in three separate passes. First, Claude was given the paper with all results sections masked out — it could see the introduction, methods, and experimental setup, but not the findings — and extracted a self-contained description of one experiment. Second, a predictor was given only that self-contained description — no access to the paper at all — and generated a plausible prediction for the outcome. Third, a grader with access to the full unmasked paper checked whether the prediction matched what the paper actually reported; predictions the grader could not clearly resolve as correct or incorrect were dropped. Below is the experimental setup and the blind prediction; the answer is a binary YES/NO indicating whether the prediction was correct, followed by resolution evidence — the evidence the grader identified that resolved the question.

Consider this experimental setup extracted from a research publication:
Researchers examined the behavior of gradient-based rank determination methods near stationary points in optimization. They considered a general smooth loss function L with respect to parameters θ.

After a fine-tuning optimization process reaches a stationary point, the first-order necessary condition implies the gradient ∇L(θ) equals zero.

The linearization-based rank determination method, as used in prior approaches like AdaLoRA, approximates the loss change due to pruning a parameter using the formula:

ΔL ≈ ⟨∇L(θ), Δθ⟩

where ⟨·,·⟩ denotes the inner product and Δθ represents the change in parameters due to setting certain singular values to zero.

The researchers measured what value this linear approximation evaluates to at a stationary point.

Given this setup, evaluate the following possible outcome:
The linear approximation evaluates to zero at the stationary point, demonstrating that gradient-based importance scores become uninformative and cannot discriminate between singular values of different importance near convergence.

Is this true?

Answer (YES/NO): YES